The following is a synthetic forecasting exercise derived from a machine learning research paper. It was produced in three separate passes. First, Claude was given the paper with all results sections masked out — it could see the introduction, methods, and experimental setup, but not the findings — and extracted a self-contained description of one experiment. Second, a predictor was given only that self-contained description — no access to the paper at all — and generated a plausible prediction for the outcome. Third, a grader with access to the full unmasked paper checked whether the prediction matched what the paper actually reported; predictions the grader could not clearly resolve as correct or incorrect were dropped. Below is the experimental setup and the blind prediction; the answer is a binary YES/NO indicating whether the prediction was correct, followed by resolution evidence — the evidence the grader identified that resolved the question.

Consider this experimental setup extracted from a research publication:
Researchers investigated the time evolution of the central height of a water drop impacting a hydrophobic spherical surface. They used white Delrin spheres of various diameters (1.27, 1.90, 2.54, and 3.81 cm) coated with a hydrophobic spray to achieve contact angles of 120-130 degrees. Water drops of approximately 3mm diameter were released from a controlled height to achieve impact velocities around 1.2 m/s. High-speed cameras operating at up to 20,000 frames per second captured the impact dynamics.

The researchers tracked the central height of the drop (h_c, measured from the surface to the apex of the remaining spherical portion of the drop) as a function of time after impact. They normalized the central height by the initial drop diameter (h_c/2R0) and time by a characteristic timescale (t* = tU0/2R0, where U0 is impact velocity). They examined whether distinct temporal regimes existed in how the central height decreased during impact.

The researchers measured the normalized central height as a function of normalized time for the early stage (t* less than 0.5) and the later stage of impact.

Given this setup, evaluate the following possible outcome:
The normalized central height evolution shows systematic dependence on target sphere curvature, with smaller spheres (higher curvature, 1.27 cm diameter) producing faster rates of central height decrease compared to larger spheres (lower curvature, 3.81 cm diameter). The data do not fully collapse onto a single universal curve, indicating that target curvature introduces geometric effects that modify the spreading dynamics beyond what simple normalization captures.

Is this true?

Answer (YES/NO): NO